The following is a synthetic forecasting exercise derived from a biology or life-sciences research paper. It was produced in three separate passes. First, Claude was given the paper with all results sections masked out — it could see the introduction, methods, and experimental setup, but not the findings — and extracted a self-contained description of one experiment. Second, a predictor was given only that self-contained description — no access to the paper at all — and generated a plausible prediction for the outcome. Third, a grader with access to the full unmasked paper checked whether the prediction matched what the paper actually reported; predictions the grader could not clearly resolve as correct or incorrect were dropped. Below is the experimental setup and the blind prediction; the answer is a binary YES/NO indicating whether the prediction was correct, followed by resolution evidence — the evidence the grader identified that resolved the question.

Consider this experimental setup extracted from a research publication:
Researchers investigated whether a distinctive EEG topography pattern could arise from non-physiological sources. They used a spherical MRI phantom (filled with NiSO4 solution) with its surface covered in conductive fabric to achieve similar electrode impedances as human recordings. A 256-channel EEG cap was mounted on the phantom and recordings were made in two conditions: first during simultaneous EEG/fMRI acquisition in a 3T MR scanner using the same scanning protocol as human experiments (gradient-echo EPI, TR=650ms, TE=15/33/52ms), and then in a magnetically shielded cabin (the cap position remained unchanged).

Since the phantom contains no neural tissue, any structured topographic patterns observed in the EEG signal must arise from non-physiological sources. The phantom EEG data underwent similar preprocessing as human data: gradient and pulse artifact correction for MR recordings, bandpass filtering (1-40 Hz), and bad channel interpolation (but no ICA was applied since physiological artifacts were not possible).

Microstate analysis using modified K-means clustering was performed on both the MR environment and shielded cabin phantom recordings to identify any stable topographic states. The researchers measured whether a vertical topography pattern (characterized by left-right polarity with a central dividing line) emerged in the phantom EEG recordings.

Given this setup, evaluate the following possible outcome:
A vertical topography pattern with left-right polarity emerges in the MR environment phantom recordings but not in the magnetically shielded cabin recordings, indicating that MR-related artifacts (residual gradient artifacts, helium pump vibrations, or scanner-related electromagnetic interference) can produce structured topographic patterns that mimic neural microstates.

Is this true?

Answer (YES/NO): NO